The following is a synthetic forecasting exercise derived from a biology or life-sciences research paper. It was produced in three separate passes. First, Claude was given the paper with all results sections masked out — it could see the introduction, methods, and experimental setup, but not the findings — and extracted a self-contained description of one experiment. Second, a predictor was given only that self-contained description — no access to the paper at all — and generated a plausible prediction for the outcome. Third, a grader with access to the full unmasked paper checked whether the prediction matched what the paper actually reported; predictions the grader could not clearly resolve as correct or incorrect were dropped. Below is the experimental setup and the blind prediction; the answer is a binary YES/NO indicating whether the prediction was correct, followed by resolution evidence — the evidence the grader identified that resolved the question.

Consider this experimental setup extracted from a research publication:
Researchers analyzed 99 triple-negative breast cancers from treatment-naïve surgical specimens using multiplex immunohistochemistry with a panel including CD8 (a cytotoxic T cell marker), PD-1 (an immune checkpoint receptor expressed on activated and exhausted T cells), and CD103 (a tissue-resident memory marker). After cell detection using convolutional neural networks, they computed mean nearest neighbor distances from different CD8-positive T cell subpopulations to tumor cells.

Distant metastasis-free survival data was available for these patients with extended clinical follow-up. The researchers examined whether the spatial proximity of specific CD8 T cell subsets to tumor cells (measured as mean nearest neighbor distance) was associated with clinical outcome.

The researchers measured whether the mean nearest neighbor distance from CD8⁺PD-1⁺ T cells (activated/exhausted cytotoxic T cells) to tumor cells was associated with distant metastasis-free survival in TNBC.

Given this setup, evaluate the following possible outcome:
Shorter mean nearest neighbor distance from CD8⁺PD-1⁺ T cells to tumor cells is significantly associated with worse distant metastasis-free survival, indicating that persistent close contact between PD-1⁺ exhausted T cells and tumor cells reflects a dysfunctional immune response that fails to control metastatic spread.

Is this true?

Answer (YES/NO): NO